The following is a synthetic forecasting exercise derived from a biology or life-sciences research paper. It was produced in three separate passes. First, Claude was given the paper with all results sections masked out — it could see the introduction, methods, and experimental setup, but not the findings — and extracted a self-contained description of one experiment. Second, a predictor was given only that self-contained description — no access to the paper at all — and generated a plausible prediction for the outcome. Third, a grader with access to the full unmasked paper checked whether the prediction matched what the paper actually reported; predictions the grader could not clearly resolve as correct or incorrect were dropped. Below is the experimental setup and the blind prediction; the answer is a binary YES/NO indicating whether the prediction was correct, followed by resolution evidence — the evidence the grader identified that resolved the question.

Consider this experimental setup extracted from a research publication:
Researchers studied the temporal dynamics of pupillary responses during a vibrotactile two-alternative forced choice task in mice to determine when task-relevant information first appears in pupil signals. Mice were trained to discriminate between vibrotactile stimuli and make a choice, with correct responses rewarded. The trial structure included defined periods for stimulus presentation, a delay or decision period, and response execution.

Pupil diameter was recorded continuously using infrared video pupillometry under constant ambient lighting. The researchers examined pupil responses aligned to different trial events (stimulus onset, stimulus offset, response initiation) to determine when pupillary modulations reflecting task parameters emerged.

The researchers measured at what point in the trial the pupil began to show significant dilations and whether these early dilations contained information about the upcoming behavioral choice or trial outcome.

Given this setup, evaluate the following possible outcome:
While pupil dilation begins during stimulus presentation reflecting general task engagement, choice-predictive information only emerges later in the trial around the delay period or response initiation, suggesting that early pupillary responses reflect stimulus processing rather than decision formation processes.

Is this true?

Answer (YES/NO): NO